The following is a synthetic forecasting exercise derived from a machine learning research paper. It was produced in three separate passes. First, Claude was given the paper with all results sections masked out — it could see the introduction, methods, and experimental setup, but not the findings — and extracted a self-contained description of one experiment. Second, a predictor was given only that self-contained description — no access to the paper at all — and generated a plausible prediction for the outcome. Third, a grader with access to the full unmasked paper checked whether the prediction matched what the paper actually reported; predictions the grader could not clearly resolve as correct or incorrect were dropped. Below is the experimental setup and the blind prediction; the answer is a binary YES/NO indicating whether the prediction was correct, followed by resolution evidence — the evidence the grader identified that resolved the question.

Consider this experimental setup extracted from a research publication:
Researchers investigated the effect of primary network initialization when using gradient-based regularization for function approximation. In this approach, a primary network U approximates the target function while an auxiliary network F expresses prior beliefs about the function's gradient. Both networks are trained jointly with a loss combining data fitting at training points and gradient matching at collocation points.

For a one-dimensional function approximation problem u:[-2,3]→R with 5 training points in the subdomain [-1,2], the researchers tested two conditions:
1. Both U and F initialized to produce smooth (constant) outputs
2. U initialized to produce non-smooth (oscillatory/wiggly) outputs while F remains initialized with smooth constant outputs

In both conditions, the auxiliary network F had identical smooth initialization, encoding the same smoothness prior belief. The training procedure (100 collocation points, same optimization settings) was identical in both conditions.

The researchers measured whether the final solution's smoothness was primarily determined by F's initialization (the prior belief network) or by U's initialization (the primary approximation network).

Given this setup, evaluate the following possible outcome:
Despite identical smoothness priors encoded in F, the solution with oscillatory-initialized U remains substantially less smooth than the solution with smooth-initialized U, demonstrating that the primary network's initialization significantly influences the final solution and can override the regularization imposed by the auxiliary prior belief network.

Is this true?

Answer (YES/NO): NO